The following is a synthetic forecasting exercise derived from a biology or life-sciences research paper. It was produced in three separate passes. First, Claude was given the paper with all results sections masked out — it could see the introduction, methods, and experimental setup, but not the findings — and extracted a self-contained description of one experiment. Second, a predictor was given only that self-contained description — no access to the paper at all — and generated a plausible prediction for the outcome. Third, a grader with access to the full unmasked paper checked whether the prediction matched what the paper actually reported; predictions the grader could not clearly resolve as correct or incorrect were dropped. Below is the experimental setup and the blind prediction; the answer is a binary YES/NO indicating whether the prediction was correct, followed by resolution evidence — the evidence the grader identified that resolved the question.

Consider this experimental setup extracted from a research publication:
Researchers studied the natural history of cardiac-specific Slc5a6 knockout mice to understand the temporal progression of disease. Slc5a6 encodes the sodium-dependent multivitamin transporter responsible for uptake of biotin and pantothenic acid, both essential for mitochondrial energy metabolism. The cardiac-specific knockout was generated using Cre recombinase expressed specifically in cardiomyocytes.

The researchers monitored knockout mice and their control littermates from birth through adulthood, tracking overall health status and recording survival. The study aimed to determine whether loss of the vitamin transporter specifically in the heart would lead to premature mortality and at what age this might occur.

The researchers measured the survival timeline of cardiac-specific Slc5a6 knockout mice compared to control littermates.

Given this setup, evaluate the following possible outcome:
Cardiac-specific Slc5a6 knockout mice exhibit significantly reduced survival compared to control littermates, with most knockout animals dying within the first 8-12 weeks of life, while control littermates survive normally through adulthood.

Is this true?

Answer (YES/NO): NO